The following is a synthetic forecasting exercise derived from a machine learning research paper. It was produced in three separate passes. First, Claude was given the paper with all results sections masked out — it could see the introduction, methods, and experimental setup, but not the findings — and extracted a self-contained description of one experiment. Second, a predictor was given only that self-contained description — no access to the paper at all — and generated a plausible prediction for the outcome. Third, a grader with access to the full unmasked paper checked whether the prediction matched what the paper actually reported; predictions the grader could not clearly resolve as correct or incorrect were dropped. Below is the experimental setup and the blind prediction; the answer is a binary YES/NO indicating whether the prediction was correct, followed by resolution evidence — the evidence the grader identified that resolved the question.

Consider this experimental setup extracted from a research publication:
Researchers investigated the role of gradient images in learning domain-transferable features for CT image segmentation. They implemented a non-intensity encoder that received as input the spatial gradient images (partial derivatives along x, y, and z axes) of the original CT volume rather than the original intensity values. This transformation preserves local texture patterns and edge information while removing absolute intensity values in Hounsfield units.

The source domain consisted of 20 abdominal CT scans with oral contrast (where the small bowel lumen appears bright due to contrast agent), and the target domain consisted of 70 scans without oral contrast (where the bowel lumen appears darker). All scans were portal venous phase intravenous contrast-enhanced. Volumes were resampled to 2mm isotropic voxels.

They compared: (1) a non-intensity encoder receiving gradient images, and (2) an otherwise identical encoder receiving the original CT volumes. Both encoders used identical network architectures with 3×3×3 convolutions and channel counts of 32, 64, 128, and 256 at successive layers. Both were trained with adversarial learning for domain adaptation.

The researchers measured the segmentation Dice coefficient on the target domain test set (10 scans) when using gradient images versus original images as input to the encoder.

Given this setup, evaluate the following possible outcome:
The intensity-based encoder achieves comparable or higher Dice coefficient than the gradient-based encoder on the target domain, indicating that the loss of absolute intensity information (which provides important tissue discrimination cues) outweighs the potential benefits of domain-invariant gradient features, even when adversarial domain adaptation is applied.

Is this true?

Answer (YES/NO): YES